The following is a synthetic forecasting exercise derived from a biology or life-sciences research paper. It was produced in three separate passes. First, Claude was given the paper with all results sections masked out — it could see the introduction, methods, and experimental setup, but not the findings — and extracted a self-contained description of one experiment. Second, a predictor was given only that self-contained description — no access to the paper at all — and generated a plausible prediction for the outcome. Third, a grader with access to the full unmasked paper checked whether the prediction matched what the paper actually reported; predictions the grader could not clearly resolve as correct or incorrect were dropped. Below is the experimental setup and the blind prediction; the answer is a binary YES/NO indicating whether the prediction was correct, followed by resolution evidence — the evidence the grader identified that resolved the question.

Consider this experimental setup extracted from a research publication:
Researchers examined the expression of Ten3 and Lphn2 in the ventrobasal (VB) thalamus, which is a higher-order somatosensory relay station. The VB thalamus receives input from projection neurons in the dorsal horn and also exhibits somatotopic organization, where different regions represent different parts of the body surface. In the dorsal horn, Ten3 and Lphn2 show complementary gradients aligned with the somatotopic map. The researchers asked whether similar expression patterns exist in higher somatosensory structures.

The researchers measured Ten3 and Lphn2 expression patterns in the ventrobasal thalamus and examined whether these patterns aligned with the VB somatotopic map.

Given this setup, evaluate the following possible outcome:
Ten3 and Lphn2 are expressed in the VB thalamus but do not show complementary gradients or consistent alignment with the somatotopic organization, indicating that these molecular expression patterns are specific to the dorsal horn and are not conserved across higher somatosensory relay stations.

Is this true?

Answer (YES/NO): NO